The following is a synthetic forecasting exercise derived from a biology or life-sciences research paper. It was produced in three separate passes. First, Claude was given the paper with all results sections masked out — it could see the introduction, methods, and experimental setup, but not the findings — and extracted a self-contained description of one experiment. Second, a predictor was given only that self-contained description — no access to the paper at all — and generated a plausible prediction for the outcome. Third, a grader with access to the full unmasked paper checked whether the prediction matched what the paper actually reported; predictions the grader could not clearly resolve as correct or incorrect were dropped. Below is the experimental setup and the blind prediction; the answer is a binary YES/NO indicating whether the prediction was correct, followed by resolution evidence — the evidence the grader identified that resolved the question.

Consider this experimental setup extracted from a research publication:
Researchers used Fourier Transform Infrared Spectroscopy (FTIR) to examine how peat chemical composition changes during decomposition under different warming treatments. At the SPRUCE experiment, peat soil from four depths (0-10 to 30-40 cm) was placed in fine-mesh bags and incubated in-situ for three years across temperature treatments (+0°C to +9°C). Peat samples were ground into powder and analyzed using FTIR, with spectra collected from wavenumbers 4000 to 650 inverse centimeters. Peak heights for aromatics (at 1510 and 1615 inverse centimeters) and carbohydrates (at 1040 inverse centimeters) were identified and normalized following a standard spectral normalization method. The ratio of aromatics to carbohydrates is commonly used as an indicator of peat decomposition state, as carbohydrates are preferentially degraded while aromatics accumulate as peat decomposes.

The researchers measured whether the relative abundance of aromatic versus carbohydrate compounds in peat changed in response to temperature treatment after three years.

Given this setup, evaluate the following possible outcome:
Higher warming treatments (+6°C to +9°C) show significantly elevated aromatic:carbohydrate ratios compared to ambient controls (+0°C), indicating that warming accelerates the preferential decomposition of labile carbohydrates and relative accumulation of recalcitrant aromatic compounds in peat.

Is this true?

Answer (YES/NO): NO